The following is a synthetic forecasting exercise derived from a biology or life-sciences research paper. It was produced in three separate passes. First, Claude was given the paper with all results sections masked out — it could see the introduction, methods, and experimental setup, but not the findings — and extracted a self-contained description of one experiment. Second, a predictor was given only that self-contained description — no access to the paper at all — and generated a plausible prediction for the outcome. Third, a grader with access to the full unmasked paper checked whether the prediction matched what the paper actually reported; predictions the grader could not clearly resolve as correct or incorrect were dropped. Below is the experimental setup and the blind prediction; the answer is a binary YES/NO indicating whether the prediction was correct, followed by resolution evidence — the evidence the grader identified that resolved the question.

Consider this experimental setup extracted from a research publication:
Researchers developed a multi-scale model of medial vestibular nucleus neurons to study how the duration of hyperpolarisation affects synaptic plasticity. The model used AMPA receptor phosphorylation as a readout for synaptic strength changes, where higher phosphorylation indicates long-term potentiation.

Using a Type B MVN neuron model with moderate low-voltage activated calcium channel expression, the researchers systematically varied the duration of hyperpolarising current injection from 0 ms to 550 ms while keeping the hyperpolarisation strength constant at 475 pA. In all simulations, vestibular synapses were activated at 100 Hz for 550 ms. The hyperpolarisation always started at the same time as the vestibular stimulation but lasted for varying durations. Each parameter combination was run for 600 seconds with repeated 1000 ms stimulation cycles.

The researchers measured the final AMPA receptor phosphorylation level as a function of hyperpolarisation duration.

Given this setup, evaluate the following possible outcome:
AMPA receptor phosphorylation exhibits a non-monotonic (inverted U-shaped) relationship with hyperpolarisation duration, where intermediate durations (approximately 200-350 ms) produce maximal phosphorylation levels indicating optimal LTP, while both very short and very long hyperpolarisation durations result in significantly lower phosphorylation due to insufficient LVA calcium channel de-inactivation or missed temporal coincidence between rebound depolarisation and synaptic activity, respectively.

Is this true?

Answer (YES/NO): YES